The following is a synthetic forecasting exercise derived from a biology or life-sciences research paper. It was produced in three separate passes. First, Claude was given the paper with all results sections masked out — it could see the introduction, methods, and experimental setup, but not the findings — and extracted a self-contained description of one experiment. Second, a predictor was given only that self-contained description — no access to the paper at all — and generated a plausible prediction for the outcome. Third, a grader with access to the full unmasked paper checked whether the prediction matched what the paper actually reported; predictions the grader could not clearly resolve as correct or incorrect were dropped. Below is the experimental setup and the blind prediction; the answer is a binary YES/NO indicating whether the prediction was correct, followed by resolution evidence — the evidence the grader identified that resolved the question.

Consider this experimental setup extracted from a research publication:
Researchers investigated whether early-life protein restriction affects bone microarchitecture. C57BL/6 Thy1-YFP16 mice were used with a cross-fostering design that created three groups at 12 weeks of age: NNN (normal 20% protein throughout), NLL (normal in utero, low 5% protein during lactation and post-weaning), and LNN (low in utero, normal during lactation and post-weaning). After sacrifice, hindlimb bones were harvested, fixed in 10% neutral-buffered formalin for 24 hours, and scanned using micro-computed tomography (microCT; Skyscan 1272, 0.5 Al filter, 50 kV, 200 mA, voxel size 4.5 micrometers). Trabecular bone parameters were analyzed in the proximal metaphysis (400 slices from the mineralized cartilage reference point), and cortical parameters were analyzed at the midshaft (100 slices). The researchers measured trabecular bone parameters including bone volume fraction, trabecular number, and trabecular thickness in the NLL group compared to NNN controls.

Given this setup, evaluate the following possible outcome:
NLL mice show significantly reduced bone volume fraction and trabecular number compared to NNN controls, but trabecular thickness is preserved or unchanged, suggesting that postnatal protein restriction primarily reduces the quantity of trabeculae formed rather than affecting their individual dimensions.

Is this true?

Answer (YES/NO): NO